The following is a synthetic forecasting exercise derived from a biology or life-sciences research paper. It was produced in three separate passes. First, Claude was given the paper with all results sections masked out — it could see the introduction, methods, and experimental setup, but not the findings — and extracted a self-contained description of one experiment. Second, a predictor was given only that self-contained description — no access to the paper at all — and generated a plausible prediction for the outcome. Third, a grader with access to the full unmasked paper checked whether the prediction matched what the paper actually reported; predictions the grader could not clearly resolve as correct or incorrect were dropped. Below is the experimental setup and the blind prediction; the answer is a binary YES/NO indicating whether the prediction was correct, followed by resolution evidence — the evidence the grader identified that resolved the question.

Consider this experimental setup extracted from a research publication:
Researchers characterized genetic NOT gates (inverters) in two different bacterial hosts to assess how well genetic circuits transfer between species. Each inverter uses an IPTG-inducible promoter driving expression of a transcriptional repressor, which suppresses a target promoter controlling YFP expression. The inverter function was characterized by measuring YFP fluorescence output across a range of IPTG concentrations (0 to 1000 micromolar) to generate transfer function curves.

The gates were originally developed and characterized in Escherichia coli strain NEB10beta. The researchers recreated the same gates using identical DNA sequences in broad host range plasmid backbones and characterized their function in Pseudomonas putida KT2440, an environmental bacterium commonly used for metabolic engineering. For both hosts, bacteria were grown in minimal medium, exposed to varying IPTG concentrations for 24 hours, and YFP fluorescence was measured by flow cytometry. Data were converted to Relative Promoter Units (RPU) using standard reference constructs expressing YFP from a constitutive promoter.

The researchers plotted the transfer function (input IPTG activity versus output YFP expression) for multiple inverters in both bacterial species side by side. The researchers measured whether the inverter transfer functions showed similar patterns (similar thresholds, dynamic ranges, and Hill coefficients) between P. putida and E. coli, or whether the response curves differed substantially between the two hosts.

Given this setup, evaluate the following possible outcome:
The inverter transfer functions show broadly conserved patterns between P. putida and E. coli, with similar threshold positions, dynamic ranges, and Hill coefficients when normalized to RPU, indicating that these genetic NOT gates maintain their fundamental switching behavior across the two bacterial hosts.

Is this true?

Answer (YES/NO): NO